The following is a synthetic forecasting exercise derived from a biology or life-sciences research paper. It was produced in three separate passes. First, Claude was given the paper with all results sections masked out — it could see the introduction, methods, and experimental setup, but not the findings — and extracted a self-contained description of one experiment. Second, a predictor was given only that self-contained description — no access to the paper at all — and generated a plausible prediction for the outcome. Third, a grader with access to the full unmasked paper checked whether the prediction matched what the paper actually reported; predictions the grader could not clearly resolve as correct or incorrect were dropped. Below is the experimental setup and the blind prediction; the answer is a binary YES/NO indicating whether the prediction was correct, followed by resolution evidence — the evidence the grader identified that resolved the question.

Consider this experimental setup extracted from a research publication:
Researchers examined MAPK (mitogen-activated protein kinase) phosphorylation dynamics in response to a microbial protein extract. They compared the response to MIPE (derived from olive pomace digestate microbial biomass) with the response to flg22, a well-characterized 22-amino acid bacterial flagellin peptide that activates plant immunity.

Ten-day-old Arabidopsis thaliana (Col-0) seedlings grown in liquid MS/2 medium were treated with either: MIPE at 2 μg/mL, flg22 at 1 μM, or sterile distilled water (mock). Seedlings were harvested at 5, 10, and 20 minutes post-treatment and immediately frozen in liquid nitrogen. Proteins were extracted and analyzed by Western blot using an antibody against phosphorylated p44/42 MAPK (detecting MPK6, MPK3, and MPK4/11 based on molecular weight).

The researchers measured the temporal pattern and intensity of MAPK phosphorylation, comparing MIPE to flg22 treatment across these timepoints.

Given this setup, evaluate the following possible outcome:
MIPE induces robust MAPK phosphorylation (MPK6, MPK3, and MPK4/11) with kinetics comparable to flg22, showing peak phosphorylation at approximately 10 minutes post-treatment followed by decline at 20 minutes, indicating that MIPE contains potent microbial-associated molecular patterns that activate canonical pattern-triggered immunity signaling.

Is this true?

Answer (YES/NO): NO